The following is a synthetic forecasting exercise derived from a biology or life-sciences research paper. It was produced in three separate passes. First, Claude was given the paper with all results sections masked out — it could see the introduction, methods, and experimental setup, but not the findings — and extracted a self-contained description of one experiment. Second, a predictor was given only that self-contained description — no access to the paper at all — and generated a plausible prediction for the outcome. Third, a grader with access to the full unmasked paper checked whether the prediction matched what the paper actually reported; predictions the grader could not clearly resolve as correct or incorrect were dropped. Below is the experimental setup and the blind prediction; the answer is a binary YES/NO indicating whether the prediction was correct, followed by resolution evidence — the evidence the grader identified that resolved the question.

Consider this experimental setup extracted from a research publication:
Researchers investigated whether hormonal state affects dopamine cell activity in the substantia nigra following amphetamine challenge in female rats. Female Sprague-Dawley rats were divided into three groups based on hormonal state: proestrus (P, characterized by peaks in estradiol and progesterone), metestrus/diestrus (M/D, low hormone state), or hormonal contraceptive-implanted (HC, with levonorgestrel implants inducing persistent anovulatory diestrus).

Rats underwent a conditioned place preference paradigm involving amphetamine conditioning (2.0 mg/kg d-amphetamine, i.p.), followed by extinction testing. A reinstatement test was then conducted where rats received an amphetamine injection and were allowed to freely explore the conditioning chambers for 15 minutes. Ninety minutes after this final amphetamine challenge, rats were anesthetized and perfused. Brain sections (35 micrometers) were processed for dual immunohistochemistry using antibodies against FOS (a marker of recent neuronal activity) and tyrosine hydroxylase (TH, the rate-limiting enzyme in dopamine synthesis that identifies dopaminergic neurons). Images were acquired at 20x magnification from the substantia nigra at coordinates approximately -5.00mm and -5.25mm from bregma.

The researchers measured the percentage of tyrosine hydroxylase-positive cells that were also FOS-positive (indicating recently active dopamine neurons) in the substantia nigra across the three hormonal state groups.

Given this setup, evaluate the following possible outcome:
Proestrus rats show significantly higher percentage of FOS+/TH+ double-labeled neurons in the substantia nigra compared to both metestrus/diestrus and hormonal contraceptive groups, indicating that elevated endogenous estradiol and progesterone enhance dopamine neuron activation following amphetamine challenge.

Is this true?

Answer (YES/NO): YES